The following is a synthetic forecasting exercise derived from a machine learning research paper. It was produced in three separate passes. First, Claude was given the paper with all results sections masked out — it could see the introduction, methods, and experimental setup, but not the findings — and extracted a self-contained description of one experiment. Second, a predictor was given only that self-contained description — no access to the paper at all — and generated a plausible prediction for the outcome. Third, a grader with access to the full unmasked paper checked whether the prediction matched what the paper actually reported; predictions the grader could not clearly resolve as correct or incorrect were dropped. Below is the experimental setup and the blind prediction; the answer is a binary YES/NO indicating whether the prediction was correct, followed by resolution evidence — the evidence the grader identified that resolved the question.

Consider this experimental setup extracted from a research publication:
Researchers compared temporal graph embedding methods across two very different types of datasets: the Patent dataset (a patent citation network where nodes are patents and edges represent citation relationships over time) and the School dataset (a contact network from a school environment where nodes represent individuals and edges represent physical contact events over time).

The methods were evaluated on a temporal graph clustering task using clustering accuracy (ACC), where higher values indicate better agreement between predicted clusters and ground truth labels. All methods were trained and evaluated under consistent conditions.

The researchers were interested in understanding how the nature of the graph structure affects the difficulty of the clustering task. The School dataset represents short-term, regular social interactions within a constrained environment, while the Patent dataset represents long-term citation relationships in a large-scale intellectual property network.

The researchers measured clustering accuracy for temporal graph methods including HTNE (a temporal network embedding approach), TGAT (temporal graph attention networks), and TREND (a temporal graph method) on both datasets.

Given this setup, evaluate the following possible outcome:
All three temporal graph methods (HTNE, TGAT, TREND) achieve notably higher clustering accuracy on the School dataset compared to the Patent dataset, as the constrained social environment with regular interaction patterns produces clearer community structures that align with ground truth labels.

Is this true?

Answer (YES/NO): YES